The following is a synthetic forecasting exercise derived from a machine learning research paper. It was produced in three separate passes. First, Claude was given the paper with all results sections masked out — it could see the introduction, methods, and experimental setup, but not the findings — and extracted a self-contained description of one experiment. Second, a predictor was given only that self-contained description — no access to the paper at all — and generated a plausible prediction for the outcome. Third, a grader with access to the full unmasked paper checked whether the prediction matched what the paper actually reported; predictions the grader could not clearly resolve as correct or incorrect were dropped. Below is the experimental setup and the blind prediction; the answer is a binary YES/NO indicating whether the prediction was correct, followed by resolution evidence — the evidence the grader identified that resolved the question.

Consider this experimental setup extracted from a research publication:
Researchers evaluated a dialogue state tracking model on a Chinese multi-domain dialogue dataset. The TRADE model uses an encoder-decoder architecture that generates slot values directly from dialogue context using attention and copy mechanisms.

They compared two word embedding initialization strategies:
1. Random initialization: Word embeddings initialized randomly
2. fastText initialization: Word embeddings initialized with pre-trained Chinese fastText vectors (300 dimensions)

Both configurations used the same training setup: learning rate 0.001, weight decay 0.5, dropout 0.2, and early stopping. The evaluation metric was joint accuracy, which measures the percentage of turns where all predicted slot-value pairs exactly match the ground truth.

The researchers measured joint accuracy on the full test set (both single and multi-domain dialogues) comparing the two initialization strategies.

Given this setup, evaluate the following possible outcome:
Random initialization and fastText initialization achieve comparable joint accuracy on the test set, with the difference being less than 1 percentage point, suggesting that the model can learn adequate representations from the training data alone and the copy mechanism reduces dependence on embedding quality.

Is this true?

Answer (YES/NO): NO